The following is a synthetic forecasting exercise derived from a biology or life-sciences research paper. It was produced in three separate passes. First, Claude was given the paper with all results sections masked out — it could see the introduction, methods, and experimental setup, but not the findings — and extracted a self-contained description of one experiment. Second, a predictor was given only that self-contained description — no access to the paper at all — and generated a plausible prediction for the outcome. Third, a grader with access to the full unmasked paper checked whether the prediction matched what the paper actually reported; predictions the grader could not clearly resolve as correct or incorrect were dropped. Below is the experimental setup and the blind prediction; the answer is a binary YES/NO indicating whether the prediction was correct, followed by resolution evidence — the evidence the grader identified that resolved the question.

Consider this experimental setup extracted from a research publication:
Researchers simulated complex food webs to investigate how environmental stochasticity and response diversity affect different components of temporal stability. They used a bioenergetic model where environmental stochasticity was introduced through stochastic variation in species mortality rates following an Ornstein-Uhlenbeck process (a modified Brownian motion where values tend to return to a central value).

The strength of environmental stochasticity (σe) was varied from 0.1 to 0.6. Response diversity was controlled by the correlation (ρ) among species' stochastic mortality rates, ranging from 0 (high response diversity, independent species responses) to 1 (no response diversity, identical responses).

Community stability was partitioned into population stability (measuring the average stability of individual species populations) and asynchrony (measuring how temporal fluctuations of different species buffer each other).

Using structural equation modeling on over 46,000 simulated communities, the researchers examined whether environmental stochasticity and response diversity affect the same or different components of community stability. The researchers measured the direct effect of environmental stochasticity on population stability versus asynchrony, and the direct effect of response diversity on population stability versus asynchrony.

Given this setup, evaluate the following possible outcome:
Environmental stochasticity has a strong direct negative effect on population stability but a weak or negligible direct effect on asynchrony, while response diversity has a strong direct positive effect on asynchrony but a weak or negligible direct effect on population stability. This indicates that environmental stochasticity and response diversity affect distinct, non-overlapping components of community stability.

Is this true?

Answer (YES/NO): YES